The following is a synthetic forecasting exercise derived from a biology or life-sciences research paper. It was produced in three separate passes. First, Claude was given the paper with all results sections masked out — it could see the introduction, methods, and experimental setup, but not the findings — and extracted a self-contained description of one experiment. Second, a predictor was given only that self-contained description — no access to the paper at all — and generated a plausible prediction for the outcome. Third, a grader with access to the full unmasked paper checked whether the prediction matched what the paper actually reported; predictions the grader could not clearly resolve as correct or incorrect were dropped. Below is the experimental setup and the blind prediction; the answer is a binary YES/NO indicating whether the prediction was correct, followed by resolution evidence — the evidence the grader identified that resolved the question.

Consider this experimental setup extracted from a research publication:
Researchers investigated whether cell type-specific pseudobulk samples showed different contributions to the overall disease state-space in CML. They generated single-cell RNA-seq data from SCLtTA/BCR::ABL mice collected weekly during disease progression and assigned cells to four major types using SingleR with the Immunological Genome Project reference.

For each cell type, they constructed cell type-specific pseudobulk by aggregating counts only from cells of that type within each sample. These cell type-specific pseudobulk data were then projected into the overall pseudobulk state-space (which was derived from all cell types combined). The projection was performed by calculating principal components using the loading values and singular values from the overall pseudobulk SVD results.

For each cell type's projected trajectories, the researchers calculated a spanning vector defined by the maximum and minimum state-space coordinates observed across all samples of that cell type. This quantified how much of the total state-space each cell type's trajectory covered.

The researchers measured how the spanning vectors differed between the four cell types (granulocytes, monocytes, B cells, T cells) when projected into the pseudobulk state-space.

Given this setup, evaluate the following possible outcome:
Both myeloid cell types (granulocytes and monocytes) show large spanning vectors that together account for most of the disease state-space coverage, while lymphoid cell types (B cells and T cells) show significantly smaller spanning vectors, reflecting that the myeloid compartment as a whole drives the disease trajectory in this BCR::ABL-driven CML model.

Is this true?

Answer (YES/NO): NO